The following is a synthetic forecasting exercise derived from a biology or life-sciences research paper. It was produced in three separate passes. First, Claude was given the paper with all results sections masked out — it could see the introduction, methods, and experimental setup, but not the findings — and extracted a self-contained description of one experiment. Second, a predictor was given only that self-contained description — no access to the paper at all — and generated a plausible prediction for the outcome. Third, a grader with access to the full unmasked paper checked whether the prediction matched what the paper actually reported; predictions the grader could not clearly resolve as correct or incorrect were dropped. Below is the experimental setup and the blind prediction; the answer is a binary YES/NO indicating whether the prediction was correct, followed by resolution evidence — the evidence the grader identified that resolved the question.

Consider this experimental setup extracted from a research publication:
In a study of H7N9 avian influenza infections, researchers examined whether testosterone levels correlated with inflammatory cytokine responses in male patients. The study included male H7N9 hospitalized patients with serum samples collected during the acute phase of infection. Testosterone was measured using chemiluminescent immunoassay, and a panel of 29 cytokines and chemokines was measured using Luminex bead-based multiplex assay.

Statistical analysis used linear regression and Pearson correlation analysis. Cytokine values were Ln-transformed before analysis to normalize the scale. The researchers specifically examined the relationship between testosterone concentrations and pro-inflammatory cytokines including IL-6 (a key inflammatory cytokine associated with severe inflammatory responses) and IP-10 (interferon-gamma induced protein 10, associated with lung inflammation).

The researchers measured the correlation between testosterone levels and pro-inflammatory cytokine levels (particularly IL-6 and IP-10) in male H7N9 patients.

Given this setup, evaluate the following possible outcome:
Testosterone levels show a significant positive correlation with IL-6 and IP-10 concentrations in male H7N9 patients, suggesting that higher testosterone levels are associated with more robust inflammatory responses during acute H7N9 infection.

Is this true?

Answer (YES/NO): NO